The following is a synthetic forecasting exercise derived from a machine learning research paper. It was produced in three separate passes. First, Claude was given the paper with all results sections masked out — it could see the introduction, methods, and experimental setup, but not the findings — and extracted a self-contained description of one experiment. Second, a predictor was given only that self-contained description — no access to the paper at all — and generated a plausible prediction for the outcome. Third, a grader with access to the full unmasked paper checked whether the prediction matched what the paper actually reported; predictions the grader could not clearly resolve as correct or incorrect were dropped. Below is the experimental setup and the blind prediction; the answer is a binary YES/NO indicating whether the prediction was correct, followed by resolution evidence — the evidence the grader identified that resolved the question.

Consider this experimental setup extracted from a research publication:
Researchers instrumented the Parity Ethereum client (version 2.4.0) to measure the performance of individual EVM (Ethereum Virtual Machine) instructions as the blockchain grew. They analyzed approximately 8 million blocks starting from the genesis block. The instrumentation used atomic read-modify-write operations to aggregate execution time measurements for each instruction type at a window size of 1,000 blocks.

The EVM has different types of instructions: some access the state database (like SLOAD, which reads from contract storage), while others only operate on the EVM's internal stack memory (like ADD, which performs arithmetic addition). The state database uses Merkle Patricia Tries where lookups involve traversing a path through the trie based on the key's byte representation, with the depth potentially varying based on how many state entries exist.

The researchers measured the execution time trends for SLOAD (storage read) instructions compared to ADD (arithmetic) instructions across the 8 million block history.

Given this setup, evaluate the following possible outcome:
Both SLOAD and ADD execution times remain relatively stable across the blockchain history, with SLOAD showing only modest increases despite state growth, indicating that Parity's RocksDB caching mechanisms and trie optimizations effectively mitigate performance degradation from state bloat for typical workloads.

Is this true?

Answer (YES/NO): NO